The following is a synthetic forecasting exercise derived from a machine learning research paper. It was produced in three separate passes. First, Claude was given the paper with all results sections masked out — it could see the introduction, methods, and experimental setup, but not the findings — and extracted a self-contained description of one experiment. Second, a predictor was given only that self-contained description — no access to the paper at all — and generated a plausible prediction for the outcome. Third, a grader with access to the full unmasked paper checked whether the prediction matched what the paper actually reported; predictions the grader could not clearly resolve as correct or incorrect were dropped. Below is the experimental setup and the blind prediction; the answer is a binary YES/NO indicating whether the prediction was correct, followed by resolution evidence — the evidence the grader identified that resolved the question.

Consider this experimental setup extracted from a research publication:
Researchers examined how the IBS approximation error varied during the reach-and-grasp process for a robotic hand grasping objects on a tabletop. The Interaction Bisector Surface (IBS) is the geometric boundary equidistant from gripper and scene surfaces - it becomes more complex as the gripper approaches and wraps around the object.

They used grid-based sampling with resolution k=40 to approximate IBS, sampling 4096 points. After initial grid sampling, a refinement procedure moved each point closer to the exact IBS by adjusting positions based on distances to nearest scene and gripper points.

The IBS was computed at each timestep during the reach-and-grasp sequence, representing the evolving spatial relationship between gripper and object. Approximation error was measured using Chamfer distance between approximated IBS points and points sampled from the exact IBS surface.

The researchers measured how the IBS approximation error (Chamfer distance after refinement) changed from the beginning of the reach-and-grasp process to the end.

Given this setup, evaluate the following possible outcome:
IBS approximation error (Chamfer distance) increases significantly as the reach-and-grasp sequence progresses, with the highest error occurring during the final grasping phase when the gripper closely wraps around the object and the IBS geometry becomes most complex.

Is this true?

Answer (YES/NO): NO